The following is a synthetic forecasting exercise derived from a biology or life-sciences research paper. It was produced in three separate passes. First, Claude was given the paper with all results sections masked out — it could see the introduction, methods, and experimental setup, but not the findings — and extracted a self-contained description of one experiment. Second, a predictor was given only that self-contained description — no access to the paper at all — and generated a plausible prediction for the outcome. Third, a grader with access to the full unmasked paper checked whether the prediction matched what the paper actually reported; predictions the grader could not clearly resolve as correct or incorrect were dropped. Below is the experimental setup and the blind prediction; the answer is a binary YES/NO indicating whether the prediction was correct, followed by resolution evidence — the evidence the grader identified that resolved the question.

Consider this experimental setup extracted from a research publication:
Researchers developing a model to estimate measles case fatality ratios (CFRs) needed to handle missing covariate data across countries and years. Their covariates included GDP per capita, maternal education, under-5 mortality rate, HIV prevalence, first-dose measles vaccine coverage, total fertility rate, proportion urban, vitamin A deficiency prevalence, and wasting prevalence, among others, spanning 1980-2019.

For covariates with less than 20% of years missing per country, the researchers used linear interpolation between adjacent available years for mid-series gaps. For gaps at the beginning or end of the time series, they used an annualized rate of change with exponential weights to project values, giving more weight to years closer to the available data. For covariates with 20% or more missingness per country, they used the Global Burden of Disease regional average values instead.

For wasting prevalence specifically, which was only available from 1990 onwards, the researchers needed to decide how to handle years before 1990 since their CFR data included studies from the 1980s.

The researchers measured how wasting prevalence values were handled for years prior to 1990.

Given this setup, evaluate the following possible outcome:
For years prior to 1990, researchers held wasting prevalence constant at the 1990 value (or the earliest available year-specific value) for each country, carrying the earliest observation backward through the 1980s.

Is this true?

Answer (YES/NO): YES